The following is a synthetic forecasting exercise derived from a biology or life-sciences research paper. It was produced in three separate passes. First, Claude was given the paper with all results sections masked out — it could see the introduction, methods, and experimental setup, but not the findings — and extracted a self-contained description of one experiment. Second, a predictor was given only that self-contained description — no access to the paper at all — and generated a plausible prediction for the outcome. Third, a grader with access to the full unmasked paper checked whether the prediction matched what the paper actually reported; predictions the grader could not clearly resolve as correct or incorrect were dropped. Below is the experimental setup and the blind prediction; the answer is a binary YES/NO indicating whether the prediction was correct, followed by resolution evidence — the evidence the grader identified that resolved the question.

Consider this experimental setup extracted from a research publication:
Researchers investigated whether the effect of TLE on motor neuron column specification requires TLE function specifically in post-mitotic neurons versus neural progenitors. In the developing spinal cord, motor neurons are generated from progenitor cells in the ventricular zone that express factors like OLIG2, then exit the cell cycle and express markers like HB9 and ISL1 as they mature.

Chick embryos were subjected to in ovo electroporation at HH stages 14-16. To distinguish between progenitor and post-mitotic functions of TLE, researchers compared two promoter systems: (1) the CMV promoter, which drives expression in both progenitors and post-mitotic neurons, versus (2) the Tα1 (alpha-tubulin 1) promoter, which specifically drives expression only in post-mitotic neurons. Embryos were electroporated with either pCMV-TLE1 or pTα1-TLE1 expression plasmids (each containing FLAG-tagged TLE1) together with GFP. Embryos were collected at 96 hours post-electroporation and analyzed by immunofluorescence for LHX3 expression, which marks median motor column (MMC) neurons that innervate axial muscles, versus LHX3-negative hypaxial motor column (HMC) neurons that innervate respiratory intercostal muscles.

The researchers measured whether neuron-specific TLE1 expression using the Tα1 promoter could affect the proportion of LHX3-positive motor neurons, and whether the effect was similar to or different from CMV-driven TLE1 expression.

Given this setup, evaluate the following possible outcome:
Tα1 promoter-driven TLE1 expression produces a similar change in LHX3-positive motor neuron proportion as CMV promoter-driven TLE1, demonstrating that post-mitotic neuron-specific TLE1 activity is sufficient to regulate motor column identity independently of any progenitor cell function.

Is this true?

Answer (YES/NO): NO